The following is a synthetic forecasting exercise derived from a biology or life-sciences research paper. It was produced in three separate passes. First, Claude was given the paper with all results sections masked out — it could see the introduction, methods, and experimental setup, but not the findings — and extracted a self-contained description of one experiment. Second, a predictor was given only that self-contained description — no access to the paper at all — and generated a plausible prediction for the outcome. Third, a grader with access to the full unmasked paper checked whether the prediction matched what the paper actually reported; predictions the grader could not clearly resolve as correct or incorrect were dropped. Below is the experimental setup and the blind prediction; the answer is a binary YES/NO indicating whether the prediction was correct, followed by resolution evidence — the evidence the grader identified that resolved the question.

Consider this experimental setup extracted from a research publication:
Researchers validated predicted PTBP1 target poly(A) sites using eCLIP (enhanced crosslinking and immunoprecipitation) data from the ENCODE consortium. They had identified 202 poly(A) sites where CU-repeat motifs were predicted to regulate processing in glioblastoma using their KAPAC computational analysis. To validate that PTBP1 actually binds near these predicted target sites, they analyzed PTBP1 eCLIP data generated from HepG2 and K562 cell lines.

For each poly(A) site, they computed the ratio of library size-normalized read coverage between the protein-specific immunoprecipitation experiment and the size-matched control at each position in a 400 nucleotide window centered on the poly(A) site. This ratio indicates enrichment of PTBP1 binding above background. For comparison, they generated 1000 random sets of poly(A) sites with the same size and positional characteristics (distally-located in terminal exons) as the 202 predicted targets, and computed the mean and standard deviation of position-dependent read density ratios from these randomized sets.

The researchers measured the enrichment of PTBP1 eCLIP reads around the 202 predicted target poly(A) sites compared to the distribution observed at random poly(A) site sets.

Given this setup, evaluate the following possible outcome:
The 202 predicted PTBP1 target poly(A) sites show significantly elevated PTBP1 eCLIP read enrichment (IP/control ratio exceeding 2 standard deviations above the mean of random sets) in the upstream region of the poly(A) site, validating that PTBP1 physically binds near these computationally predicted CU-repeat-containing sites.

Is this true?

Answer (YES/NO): NO